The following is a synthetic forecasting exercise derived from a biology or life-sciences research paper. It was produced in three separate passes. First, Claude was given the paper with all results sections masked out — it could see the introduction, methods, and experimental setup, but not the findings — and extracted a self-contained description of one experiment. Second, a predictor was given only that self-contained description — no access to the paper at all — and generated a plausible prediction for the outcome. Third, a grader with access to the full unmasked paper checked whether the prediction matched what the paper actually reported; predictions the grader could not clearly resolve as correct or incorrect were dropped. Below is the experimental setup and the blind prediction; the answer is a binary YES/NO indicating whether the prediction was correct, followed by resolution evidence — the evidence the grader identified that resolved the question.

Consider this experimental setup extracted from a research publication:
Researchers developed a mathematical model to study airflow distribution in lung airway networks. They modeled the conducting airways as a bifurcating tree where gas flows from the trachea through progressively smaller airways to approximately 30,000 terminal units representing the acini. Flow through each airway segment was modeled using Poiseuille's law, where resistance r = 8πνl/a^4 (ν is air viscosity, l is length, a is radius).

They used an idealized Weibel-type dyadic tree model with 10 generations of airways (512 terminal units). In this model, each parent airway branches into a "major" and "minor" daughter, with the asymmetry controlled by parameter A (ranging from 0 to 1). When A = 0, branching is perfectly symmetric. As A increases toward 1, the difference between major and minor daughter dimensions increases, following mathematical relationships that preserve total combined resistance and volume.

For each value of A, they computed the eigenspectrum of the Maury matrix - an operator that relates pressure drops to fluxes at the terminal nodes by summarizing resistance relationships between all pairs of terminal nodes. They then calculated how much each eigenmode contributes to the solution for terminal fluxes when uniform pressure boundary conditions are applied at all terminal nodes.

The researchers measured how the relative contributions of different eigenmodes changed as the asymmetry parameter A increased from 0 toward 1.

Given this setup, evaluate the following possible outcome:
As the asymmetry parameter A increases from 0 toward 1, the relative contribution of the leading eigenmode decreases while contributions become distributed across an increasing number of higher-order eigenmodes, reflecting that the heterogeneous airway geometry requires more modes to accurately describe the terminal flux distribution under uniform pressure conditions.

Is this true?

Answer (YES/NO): NO